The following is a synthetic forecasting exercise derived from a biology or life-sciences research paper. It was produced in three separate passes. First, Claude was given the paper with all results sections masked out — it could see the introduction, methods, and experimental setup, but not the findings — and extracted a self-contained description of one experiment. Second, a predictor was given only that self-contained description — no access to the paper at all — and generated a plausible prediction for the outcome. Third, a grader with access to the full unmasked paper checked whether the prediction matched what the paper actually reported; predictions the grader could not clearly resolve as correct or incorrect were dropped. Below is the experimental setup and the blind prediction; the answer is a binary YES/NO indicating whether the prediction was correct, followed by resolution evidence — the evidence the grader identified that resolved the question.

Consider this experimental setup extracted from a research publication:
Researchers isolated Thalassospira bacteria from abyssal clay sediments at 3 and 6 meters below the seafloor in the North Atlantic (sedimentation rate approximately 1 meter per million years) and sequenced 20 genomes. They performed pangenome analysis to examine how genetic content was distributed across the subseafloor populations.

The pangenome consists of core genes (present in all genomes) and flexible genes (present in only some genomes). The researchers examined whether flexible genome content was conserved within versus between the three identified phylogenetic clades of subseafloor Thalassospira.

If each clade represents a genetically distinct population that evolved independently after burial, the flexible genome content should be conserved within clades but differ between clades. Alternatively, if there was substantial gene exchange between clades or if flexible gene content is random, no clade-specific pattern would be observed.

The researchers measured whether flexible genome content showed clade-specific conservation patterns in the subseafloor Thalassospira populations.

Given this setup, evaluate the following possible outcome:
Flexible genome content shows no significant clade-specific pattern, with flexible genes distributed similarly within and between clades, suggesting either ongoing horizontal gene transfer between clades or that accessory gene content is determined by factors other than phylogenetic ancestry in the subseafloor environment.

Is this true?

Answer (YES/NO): NO